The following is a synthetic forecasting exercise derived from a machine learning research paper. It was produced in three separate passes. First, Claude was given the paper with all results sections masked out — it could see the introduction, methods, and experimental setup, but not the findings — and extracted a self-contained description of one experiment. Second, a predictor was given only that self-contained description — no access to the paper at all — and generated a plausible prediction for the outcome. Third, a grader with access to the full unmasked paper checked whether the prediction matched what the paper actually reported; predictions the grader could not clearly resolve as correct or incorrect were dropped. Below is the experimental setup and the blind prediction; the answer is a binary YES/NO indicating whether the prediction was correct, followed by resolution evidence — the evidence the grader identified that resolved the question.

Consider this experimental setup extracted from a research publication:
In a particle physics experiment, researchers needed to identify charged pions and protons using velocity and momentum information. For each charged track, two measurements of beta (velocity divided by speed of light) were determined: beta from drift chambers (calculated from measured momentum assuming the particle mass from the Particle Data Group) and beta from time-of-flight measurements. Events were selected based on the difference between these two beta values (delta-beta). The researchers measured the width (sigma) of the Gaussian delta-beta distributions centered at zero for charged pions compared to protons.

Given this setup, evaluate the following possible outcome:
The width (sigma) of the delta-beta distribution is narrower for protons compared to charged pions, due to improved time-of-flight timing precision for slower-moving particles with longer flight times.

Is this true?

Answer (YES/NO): YES